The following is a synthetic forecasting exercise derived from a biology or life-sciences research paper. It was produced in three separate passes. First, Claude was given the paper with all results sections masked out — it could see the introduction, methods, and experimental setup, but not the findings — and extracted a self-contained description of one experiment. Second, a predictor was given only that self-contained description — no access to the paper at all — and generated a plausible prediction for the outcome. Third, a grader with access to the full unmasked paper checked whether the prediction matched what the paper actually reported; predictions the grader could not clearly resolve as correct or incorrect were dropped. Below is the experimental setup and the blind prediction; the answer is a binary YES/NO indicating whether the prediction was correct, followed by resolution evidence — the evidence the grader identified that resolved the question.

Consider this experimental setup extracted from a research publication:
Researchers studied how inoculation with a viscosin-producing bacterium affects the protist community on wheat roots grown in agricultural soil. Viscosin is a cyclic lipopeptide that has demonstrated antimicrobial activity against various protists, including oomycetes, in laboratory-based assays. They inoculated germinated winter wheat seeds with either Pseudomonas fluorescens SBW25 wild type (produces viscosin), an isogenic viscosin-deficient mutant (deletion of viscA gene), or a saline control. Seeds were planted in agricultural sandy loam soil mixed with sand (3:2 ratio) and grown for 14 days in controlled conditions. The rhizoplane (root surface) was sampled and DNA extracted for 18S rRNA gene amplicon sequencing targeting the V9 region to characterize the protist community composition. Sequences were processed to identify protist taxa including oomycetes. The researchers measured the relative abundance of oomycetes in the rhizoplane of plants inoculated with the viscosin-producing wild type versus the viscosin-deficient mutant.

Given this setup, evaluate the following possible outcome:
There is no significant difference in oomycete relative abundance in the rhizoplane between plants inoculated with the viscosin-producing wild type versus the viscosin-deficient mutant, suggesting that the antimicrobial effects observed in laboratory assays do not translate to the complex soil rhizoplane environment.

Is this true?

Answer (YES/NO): NO